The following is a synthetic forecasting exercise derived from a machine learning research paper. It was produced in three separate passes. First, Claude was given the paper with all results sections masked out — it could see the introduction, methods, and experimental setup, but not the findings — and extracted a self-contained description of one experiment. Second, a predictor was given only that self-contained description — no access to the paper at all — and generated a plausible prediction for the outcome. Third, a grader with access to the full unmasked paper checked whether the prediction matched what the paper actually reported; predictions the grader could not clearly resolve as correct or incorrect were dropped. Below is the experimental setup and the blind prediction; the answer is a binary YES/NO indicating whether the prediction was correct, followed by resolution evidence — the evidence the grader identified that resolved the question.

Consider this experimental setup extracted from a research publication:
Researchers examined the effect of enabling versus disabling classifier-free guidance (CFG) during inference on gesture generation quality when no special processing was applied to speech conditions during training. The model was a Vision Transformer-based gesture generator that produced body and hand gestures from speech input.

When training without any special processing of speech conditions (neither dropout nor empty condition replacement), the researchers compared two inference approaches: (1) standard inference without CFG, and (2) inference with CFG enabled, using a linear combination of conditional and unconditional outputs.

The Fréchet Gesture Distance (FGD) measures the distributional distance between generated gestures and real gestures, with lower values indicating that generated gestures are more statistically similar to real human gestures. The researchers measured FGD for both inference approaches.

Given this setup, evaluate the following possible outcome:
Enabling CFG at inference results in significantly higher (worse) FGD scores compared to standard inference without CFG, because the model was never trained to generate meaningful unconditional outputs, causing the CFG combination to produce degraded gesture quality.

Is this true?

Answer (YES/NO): YES